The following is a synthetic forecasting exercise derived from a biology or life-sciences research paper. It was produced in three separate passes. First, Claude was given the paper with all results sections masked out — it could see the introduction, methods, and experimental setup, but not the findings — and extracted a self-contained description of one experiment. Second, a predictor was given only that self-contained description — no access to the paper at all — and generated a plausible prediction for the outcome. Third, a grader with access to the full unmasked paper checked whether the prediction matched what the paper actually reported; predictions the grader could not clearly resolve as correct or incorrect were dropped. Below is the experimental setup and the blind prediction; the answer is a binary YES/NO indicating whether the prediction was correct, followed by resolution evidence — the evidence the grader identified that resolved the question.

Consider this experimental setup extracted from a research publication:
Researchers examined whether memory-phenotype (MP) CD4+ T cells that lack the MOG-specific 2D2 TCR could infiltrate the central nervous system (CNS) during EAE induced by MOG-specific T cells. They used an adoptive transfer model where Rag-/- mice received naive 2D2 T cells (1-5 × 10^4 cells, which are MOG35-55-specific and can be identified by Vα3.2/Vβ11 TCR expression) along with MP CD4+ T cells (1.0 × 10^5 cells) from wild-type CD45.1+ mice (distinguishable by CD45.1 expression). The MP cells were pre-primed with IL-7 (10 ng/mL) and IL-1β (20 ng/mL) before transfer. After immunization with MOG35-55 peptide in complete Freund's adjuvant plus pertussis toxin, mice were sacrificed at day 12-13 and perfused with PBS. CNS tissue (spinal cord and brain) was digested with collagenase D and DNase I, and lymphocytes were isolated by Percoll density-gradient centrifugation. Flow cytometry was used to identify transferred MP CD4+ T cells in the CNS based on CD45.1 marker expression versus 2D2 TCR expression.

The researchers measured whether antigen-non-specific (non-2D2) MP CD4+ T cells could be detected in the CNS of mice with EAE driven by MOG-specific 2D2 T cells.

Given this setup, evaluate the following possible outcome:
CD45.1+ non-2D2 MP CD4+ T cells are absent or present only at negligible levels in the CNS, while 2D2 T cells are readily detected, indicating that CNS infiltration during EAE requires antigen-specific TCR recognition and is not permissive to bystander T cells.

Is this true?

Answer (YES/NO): NO